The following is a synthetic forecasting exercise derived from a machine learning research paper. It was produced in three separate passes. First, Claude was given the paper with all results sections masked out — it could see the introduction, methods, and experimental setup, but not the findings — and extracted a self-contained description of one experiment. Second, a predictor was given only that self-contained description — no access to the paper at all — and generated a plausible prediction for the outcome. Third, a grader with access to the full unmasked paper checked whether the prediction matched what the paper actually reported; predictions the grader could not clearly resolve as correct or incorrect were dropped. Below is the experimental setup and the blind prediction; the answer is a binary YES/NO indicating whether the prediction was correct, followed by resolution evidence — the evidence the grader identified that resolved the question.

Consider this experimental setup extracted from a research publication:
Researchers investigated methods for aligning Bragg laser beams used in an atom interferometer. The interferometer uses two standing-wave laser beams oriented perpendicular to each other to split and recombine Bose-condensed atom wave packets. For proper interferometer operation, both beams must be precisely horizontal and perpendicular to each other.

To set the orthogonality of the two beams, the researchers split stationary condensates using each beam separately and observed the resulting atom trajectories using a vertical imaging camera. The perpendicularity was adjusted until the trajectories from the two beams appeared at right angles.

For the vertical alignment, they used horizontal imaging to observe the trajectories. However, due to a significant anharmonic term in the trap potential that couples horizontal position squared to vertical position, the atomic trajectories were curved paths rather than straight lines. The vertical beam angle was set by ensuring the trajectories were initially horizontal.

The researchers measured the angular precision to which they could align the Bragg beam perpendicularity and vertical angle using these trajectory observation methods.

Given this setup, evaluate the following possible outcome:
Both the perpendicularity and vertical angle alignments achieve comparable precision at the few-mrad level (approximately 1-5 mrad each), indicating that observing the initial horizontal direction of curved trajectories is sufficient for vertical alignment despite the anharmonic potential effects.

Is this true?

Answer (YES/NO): NO